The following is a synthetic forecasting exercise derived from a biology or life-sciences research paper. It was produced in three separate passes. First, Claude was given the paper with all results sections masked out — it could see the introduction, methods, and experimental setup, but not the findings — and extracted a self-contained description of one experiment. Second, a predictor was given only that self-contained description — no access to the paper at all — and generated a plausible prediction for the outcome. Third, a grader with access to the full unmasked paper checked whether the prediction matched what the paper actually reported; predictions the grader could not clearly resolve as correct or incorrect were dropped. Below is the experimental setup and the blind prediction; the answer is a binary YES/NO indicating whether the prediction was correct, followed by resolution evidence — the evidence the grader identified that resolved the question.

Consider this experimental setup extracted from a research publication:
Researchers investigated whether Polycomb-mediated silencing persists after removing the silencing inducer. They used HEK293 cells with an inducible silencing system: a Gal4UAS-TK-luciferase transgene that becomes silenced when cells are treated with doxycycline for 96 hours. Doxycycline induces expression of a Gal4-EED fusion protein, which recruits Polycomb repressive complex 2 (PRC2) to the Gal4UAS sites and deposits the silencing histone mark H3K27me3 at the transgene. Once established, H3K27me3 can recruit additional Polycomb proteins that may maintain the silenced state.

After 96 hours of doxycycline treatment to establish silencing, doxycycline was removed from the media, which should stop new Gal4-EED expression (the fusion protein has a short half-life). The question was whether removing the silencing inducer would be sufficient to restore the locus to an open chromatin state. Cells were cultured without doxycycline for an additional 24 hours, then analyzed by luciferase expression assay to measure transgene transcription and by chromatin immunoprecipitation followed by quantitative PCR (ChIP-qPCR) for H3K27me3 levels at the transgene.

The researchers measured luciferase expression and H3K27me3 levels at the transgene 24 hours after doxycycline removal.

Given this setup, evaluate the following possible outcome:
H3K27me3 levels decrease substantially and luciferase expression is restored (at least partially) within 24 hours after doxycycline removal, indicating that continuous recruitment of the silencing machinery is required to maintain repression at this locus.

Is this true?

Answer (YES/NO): NO